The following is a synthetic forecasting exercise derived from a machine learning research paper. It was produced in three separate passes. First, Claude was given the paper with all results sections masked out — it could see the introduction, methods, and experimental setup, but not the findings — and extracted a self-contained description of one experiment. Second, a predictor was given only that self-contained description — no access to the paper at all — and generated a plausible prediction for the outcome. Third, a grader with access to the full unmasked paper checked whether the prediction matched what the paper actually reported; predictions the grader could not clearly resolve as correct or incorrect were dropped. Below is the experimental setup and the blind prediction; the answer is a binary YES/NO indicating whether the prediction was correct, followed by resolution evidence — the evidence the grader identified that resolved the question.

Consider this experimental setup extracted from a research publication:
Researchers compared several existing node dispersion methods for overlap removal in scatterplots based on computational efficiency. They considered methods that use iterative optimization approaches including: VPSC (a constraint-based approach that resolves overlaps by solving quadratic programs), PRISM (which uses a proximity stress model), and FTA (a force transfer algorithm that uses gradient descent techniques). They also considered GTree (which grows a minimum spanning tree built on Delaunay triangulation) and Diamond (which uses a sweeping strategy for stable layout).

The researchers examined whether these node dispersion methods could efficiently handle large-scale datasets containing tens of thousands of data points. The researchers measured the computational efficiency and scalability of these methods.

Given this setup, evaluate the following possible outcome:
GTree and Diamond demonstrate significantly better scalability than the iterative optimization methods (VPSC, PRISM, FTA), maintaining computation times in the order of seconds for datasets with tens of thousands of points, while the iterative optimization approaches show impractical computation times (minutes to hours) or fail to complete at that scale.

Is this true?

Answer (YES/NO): NO